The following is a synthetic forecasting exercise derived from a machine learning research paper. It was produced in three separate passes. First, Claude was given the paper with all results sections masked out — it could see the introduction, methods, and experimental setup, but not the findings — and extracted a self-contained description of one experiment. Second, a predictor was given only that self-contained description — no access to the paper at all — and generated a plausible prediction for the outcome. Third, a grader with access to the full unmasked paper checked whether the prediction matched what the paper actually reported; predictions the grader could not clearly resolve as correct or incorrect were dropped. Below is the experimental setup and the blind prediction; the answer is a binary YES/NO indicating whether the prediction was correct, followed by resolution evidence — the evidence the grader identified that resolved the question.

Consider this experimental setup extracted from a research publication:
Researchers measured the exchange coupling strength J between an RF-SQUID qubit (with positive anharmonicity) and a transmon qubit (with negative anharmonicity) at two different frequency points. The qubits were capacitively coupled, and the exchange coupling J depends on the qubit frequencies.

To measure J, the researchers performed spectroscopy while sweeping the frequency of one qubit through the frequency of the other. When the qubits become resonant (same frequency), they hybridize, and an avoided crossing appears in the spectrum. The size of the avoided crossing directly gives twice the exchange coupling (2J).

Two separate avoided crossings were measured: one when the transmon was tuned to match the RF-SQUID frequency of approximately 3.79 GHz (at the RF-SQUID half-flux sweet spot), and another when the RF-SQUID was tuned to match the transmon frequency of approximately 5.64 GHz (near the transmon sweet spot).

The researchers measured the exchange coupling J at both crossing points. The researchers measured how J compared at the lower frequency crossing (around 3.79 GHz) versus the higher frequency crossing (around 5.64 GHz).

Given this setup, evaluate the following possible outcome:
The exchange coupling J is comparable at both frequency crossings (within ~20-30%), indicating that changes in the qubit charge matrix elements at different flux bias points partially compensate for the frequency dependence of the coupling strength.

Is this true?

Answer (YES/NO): NO